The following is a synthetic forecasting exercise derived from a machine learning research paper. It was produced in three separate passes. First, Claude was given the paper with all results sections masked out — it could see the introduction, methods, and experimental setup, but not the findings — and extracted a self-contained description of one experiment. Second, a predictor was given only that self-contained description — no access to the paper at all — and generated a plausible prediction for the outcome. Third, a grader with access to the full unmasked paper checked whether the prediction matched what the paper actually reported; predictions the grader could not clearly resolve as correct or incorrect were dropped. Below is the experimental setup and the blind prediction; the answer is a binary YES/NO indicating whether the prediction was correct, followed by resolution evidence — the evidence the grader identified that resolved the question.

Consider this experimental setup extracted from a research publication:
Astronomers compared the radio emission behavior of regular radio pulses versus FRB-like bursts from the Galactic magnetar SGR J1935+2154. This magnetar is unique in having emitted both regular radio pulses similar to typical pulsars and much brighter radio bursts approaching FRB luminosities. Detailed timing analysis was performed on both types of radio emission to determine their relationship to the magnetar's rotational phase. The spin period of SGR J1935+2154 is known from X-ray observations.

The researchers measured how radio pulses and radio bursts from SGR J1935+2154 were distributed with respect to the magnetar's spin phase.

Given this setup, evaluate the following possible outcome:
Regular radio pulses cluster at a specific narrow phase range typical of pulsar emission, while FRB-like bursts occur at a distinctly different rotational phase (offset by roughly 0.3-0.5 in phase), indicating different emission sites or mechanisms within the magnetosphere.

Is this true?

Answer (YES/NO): NO